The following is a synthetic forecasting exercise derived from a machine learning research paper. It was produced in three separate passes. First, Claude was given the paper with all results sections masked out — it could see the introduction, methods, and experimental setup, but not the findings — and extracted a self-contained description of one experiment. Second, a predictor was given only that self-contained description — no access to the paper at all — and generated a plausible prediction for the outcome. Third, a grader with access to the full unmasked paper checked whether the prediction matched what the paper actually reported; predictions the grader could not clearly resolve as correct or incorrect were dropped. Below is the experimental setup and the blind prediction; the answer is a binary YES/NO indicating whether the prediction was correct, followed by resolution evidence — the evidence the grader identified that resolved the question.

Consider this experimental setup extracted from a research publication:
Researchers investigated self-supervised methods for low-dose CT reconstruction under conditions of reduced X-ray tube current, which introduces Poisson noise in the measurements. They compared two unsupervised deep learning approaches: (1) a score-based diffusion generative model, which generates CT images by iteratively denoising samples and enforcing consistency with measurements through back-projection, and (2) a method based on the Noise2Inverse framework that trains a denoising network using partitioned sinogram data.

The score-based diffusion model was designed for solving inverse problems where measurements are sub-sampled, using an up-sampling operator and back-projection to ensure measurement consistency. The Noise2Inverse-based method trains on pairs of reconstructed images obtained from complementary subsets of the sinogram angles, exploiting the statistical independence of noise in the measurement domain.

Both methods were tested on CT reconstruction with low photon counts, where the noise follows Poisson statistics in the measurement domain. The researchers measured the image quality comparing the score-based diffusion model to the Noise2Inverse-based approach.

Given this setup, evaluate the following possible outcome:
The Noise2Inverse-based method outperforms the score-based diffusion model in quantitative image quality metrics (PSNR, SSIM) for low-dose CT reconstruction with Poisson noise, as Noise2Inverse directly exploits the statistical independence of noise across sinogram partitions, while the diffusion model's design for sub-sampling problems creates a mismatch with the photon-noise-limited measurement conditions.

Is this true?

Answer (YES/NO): YES